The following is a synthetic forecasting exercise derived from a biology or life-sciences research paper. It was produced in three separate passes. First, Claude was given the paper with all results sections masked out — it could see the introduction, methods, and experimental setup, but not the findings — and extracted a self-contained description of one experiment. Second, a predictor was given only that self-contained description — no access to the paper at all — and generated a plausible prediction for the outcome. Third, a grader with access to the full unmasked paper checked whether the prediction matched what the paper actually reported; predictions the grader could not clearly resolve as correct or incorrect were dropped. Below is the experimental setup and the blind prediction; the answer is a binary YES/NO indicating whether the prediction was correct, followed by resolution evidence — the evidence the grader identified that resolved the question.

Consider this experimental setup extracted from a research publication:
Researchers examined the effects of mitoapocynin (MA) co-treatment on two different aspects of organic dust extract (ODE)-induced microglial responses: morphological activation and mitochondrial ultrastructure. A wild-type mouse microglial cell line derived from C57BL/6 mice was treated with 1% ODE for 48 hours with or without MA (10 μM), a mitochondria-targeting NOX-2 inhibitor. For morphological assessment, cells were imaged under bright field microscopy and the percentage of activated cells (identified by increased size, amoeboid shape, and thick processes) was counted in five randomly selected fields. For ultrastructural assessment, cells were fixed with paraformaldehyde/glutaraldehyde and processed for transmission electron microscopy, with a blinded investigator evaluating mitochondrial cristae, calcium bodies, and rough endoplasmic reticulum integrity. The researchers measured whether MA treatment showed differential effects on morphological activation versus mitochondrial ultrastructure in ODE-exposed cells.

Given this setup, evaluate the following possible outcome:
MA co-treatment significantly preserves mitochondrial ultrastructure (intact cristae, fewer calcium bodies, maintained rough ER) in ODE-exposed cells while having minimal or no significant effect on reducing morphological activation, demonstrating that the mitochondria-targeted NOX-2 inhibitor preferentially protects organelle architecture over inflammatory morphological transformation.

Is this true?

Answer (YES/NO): YES